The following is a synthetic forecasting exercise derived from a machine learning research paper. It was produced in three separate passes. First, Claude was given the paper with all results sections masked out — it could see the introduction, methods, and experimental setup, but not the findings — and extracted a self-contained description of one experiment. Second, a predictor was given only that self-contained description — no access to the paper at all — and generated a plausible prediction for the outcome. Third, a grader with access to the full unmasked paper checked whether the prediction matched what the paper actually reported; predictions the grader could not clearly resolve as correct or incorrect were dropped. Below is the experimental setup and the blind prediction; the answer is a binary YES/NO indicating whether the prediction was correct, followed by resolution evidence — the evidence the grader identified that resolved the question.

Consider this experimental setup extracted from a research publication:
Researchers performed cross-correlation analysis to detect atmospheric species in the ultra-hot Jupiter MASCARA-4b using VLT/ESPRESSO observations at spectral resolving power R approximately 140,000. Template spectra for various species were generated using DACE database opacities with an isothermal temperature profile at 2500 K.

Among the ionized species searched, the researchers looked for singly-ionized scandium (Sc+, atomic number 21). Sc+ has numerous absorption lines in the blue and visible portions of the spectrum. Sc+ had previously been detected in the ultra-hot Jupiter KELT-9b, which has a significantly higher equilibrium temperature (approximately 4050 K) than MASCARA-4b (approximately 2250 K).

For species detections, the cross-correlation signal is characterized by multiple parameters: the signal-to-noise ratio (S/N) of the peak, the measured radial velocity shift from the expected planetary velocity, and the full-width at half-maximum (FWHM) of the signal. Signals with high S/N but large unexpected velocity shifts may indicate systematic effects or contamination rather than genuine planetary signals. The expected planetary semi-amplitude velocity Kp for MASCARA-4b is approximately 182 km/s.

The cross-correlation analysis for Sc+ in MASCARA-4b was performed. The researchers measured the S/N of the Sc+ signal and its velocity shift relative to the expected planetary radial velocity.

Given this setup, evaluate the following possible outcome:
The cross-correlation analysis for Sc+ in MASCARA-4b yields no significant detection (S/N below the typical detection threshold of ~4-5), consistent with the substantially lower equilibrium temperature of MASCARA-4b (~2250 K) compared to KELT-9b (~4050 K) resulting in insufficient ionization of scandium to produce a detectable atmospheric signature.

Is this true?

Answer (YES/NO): NO